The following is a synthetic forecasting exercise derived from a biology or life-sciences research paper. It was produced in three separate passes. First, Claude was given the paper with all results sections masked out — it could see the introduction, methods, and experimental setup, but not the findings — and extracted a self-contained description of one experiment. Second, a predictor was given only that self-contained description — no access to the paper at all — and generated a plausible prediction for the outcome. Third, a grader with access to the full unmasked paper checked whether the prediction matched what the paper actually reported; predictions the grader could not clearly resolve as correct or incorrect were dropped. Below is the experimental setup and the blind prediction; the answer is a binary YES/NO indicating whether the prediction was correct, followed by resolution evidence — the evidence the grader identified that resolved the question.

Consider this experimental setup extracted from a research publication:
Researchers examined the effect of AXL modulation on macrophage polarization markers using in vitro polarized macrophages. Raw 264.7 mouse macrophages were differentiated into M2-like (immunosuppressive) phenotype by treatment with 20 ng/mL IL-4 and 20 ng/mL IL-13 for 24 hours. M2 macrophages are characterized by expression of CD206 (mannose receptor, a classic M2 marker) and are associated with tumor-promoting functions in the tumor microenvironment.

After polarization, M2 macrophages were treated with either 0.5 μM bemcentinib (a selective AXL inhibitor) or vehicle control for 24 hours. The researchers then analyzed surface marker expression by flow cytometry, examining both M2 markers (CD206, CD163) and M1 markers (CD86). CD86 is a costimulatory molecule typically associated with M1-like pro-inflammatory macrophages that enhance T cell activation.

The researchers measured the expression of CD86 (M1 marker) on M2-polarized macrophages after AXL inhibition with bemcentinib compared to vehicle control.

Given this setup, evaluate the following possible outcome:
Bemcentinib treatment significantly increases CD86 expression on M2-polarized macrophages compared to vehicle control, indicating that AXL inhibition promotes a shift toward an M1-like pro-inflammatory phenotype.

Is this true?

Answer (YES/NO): NO